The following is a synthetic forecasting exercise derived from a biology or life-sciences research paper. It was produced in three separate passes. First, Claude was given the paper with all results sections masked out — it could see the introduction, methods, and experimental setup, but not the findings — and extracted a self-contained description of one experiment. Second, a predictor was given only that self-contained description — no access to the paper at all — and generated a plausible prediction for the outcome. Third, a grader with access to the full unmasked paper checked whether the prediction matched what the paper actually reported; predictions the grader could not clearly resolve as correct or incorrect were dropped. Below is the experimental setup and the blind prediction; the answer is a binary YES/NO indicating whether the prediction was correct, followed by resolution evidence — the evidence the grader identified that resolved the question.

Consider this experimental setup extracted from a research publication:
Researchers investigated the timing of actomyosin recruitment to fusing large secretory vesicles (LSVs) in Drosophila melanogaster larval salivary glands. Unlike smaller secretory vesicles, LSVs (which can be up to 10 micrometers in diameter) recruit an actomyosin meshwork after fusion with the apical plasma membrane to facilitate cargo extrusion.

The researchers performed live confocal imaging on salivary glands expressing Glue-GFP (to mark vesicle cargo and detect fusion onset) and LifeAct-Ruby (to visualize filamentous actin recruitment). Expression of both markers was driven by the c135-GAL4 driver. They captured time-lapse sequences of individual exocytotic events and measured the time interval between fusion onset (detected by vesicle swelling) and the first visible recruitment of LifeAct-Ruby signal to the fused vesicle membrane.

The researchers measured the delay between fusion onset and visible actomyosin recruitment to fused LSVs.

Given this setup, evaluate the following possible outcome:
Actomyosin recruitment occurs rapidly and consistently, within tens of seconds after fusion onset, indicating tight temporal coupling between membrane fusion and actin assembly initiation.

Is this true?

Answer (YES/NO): NO